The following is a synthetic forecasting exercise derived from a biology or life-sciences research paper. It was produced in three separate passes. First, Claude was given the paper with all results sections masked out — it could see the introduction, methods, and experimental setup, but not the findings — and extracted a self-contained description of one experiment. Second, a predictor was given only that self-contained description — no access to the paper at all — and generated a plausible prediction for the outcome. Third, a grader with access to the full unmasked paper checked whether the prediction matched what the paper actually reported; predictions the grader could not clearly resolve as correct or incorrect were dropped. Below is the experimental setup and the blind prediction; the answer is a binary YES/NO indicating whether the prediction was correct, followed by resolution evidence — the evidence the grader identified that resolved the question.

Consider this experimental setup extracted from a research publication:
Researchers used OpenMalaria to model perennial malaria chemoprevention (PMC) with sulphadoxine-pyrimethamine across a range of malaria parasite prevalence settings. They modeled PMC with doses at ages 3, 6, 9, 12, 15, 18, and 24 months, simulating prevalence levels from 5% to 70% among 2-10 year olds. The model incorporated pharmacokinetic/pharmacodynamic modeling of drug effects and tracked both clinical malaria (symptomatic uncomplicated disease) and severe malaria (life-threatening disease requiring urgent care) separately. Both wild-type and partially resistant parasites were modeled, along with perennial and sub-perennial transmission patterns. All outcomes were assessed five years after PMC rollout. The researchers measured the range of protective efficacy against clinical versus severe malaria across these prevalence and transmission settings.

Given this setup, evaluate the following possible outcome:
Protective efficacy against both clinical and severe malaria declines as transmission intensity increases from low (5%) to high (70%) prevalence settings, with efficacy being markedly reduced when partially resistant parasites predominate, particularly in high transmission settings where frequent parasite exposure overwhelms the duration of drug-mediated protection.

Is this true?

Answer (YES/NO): NO